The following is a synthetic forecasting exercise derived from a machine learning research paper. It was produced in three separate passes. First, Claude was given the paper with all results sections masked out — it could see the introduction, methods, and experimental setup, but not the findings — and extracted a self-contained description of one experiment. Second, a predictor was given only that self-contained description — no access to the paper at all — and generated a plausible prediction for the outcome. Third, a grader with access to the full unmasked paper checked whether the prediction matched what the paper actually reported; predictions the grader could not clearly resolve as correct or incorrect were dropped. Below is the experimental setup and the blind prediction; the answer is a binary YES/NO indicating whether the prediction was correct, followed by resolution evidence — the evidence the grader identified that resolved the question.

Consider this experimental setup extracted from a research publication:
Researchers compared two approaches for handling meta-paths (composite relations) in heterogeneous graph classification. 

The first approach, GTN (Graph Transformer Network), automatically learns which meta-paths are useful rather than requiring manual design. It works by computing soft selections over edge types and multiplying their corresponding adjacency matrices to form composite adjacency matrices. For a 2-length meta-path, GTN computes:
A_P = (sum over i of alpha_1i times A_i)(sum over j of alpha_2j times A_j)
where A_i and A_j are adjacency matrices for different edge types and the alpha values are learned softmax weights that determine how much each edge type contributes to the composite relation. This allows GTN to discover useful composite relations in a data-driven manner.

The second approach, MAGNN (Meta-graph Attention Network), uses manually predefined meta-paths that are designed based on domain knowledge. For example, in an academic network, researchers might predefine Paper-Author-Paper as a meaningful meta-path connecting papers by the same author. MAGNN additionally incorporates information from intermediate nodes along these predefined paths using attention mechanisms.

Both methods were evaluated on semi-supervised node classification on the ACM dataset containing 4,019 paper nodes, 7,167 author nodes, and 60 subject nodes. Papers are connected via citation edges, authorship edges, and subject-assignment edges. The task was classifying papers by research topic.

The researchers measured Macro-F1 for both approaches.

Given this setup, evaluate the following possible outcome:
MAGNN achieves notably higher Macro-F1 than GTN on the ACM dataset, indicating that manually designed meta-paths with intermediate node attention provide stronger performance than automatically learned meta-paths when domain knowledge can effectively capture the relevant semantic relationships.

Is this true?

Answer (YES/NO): NO